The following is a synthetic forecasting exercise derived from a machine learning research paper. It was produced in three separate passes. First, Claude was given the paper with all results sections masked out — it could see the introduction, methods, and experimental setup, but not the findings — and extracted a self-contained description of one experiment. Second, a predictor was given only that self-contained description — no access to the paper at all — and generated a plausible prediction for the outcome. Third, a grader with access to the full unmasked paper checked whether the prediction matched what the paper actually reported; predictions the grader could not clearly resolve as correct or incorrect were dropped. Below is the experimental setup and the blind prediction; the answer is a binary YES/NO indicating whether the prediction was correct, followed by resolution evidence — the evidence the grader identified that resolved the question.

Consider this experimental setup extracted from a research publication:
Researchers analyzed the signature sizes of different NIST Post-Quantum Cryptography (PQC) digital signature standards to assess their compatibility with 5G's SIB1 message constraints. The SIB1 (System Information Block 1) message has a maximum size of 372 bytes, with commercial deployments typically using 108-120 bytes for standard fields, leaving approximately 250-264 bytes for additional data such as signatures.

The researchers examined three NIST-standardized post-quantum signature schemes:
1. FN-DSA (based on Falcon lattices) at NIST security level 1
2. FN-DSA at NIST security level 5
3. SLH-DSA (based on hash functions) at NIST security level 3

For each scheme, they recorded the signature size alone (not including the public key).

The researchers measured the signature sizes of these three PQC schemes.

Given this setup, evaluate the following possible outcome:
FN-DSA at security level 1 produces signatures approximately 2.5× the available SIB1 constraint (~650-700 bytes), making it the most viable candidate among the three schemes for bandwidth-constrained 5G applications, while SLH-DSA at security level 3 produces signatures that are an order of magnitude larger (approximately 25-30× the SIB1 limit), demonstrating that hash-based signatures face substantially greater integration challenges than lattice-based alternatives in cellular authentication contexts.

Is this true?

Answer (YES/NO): NO